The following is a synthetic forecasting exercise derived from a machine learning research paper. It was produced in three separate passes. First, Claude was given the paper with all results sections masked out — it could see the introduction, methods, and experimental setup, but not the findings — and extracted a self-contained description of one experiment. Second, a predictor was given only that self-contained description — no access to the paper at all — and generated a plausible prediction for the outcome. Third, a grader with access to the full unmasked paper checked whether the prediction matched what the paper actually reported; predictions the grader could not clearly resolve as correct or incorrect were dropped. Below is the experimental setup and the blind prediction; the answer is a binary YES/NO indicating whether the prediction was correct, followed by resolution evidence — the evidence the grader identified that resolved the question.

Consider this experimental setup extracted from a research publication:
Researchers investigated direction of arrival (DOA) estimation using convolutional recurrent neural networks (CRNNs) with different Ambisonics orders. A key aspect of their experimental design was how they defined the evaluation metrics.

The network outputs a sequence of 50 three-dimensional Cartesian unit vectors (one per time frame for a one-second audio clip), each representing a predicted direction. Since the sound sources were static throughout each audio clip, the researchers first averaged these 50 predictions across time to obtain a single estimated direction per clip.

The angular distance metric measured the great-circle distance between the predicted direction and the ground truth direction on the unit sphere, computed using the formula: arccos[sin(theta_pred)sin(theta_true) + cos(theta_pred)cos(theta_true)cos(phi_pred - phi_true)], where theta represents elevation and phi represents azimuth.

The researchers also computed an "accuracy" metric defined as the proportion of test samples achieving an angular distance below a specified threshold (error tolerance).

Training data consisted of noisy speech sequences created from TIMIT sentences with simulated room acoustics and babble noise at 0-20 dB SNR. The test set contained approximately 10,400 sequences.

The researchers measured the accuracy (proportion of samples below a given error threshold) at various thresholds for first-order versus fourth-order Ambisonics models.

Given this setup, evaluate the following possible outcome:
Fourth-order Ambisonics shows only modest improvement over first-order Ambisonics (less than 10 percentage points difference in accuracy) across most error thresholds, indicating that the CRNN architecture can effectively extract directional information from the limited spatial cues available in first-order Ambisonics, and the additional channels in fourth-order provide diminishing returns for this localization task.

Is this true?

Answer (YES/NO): NO